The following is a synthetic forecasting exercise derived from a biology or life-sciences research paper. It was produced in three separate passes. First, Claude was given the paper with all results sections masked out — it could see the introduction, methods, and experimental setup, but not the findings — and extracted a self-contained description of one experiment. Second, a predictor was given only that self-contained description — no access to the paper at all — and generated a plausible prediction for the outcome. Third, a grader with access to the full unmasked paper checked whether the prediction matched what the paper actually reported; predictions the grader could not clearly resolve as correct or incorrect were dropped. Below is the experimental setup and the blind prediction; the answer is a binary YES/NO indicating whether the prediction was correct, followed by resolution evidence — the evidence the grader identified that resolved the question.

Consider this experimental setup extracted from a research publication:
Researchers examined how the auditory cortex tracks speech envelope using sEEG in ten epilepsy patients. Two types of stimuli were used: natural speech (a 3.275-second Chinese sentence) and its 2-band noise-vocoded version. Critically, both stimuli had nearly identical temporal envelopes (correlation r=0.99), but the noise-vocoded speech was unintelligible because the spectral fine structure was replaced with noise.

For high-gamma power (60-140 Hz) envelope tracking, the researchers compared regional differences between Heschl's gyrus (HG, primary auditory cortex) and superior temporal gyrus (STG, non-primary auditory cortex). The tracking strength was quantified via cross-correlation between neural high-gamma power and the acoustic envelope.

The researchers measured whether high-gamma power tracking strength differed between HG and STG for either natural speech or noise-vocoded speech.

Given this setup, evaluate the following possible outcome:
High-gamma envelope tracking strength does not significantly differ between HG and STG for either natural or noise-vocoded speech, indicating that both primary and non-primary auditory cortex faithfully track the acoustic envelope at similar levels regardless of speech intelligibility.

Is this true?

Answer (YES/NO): YES